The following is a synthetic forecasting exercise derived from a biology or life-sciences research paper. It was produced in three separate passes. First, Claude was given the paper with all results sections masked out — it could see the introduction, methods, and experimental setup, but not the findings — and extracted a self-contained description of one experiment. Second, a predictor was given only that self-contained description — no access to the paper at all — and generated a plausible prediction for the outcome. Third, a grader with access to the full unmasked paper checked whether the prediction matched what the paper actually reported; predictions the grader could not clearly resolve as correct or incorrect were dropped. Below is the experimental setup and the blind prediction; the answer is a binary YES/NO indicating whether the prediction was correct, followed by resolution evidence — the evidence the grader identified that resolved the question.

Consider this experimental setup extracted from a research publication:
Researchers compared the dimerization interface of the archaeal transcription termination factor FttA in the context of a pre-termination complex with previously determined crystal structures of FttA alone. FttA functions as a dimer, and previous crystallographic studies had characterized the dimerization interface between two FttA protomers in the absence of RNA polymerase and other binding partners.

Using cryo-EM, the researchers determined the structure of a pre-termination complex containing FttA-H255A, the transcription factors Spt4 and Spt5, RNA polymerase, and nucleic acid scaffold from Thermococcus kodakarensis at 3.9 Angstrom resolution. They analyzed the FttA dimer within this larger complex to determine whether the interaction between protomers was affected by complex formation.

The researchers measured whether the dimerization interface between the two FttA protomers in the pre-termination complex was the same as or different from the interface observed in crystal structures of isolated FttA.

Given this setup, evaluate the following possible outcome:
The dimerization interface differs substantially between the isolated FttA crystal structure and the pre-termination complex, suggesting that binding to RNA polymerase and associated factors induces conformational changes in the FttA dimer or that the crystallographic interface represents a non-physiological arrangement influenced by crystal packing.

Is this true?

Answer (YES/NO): NO